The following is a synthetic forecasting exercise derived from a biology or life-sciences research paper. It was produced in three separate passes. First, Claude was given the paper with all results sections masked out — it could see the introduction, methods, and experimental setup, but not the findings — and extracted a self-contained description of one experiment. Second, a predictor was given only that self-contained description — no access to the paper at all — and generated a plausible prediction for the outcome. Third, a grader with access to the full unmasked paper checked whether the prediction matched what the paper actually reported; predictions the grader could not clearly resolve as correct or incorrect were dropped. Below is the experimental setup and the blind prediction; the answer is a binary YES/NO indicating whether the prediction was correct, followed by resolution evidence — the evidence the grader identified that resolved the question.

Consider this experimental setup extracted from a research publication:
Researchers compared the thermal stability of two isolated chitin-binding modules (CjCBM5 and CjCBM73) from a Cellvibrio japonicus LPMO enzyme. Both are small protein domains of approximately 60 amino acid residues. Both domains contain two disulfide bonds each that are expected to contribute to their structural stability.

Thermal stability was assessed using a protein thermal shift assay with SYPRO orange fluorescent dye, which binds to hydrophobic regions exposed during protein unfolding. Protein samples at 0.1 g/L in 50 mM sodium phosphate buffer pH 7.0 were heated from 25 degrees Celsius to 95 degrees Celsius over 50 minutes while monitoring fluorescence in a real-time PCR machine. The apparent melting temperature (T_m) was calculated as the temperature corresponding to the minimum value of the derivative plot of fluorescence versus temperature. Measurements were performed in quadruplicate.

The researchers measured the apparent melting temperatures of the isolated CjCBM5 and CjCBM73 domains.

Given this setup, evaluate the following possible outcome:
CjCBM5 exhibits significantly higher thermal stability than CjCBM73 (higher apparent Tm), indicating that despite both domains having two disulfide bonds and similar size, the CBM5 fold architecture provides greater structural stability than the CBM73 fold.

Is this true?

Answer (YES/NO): NO